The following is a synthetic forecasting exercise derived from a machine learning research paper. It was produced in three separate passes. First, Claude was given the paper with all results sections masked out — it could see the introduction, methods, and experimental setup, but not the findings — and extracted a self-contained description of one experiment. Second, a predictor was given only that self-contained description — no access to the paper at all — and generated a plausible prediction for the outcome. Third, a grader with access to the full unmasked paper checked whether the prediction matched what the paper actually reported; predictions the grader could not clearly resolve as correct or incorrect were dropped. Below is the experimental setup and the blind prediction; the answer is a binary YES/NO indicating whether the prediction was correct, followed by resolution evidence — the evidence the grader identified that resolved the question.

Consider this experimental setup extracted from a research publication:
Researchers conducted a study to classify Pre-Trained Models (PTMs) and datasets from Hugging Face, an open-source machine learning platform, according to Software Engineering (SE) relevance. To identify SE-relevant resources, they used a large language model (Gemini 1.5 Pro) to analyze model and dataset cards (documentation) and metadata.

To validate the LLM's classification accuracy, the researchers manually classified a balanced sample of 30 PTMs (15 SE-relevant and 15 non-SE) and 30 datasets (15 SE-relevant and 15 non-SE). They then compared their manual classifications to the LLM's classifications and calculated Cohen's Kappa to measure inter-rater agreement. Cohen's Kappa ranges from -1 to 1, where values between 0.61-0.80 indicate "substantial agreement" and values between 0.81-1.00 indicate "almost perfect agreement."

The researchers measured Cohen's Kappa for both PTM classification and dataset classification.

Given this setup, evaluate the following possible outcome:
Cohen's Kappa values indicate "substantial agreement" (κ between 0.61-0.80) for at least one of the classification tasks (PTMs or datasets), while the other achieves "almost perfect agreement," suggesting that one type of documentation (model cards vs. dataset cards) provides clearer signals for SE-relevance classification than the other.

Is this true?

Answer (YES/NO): NO